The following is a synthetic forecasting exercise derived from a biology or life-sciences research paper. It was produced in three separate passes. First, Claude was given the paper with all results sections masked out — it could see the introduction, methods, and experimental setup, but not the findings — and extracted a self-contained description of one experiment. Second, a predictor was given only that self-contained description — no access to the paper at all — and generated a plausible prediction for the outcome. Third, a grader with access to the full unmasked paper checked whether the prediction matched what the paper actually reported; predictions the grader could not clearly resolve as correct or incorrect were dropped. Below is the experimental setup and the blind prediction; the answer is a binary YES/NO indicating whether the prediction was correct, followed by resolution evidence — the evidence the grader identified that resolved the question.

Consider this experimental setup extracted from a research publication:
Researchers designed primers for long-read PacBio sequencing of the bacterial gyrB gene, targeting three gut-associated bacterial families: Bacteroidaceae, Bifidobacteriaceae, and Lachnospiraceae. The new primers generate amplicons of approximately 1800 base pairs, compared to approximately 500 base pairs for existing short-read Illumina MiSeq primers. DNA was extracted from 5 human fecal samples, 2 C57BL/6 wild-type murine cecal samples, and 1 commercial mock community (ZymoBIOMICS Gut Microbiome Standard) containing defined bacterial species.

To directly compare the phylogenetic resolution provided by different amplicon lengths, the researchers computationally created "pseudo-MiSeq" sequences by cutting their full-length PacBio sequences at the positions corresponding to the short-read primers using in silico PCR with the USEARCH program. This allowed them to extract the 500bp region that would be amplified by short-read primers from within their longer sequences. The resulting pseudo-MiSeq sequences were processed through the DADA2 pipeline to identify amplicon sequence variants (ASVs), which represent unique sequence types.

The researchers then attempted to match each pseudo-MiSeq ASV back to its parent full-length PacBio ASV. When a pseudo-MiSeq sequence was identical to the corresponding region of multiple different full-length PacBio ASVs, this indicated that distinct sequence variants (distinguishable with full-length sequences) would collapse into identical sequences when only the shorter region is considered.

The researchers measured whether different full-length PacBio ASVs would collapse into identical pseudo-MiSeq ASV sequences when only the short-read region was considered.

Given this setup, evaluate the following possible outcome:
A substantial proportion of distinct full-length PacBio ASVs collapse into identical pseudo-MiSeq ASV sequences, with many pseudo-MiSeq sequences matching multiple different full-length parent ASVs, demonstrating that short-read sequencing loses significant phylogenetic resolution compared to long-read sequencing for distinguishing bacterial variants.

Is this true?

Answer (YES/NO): NO